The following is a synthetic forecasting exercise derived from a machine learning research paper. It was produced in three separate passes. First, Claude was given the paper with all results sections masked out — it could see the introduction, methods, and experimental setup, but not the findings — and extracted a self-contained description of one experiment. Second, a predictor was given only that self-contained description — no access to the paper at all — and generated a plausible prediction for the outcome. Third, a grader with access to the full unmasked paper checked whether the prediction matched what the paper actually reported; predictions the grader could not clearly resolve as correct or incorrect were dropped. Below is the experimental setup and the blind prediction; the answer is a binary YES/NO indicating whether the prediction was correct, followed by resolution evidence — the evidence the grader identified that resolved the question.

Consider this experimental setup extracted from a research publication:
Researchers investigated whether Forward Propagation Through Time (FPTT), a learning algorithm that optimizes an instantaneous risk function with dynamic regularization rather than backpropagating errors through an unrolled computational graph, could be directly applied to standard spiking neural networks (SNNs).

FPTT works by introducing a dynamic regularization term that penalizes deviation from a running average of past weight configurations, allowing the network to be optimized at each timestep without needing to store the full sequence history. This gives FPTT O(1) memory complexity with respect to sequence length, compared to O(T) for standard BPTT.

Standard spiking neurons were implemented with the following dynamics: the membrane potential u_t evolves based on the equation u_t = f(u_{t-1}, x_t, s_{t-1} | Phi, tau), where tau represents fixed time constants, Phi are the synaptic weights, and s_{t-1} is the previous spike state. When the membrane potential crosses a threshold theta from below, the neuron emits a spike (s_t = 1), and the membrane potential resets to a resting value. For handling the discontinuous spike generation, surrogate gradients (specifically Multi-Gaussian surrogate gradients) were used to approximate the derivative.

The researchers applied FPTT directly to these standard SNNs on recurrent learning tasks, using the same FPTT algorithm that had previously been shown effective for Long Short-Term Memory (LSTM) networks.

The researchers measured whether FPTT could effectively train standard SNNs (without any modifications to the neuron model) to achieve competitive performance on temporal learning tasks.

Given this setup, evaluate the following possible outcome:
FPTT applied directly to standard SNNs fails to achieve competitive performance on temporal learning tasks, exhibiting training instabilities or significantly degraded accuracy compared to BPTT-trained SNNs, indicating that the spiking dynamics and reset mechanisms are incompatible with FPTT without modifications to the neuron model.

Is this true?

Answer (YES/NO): YES